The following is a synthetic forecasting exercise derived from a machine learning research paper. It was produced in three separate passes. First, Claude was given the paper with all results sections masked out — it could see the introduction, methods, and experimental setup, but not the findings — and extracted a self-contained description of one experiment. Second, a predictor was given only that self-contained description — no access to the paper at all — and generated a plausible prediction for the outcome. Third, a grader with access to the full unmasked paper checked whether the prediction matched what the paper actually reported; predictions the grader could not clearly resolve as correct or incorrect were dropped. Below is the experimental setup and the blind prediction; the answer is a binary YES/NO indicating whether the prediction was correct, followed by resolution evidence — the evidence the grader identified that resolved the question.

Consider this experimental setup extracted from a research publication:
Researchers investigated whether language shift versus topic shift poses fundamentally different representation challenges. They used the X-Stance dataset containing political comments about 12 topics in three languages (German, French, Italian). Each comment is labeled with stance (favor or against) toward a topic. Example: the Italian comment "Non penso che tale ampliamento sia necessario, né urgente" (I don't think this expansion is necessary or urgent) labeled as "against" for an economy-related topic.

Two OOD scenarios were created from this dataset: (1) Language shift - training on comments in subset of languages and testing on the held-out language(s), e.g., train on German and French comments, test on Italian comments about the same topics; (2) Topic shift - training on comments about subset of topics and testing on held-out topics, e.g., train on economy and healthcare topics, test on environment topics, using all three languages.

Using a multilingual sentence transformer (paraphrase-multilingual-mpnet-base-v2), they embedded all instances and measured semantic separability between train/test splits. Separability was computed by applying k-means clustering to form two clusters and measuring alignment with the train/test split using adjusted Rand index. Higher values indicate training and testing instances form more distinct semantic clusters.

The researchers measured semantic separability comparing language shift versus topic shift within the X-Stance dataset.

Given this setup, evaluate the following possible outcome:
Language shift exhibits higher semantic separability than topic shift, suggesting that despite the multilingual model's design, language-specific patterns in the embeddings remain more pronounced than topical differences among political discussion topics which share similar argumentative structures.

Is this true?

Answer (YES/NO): NO